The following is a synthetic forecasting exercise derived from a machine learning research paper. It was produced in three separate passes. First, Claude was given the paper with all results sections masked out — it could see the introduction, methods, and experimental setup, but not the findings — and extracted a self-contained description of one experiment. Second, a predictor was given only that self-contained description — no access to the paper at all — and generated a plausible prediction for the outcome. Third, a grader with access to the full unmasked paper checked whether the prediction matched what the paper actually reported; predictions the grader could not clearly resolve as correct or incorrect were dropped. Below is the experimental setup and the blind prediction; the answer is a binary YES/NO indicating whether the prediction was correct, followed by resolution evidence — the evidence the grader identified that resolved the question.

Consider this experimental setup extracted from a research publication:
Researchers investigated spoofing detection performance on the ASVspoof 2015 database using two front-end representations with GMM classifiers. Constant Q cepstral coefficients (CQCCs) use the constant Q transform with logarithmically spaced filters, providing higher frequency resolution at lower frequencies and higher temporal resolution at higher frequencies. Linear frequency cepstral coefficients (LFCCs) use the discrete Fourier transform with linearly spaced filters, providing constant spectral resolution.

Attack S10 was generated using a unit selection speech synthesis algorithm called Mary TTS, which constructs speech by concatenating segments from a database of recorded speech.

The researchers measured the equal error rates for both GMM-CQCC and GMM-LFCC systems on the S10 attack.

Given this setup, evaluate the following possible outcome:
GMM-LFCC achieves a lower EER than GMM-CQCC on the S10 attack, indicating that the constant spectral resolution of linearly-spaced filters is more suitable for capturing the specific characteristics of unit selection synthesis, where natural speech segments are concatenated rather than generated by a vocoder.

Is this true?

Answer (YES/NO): NO